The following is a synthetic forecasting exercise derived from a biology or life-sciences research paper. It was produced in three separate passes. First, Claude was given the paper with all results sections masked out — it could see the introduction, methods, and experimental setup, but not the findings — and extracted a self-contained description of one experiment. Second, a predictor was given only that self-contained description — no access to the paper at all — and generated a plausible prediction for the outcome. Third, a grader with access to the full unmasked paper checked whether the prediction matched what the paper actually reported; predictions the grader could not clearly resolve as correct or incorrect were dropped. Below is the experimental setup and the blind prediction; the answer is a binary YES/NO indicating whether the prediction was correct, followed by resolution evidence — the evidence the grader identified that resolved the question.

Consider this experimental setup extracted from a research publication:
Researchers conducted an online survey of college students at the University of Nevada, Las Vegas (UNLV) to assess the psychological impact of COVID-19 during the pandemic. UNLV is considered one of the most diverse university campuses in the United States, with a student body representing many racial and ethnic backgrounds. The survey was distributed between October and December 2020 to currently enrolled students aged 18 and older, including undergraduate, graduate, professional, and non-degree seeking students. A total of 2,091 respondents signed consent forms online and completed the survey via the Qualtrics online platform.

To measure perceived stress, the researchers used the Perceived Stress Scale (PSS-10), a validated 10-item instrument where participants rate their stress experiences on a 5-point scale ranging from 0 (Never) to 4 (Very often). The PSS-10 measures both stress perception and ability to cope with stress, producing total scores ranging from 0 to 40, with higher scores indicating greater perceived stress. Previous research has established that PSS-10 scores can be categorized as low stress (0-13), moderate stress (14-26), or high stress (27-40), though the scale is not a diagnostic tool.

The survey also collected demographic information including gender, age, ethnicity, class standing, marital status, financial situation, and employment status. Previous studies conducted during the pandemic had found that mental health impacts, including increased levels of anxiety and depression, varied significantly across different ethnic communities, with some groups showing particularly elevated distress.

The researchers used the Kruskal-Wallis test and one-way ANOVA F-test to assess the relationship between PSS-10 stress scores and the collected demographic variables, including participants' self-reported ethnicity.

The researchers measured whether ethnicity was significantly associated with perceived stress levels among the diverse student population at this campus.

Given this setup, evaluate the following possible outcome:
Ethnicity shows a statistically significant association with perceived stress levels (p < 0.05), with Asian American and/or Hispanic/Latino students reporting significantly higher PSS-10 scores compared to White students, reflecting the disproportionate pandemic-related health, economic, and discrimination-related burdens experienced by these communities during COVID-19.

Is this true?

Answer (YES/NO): NO